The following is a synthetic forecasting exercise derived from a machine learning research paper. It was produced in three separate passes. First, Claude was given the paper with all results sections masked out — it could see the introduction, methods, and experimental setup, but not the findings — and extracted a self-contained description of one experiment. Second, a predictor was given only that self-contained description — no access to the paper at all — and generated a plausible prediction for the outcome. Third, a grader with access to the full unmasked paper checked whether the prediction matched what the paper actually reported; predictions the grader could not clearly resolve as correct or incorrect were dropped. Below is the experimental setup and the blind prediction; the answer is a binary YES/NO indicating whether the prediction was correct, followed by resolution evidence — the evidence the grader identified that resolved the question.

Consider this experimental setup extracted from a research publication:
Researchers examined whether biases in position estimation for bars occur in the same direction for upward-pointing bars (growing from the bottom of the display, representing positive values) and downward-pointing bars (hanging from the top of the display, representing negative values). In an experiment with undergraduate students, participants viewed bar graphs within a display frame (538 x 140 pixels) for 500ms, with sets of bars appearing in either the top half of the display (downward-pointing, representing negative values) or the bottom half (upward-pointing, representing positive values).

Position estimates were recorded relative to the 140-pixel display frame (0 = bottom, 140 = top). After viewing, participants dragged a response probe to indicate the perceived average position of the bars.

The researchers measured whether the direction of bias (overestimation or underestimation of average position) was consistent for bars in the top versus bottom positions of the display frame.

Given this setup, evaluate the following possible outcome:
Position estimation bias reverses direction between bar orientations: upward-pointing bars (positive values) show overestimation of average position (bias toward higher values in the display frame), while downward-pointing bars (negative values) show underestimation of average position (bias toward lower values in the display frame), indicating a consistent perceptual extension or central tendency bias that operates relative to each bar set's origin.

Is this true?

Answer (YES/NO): NO